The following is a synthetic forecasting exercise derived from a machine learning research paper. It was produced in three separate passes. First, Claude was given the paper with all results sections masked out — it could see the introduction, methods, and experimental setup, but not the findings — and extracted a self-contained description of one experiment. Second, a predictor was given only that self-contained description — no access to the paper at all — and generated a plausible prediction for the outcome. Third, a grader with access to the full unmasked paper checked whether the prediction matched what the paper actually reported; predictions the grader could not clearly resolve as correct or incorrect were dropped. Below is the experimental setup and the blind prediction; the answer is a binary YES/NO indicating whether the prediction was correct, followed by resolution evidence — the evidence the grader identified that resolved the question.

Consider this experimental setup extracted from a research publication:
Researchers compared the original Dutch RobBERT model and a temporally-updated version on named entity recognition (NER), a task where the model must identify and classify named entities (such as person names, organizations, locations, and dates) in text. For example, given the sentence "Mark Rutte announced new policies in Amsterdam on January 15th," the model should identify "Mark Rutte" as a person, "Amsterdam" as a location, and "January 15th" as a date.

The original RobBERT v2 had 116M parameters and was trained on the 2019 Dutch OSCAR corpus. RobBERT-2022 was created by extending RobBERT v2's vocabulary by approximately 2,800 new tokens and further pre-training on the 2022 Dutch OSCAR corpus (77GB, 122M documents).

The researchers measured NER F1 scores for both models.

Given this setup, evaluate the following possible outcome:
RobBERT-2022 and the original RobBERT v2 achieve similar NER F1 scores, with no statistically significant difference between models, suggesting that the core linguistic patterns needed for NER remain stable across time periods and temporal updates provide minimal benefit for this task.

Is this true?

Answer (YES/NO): NO